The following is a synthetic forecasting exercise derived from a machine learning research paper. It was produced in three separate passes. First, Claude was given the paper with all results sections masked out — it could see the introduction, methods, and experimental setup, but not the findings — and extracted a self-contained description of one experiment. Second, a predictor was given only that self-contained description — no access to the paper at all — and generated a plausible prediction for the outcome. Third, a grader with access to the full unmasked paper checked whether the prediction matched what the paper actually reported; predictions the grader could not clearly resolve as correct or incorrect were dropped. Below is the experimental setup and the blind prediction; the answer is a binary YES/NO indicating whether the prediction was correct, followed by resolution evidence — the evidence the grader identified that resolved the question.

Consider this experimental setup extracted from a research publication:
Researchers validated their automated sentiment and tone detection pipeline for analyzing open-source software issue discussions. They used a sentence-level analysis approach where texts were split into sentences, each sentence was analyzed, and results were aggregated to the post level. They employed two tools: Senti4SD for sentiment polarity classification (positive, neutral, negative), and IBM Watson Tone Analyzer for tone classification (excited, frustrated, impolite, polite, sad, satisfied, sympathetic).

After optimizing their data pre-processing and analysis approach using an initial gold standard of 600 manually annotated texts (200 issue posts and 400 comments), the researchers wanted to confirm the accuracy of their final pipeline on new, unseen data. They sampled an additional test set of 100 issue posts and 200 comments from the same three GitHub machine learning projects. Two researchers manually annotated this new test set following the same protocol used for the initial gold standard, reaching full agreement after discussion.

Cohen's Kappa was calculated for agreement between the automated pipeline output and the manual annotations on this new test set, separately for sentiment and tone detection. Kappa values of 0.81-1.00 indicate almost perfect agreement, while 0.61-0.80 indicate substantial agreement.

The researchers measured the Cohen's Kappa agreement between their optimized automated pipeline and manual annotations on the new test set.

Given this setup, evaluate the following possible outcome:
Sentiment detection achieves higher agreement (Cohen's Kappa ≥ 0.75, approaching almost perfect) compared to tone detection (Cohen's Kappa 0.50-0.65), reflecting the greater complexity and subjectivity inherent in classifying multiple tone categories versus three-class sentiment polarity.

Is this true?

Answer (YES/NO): NO